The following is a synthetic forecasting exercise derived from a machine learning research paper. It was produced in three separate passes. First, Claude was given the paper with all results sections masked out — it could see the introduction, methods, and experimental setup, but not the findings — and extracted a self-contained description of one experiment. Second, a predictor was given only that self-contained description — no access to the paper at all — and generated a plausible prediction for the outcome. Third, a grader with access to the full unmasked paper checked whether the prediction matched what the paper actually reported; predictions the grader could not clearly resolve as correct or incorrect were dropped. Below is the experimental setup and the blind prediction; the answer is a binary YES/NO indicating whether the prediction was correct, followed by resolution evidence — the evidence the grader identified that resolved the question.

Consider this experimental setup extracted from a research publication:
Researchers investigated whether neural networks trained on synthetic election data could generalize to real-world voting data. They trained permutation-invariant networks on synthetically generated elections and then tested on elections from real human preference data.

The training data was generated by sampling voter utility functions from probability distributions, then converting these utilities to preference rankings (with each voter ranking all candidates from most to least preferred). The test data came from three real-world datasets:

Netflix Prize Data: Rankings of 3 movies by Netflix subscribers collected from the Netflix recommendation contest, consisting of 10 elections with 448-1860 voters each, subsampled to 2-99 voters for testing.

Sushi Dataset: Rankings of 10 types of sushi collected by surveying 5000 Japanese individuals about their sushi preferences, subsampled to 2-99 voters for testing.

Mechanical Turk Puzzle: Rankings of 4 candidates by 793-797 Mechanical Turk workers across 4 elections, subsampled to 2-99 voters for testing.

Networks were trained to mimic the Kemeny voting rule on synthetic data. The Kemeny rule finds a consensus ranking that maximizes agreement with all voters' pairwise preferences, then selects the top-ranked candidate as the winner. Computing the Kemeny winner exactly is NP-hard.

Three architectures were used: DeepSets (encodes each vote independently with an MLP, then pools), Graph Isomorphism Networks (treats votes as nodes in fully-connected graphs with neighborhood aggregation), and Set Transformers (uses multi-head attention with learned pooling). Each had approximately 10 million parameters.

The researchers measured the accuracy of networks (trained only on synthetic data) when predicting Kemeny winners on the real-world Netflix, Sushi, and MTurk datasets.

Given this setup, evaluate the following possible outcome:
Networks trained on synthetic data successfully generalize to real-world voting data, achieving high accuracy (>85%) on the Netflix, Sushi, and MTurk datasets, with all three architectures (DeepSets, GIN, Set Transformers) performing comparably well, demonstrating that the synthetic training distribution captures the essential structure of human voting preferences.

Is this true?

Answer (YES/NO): YES